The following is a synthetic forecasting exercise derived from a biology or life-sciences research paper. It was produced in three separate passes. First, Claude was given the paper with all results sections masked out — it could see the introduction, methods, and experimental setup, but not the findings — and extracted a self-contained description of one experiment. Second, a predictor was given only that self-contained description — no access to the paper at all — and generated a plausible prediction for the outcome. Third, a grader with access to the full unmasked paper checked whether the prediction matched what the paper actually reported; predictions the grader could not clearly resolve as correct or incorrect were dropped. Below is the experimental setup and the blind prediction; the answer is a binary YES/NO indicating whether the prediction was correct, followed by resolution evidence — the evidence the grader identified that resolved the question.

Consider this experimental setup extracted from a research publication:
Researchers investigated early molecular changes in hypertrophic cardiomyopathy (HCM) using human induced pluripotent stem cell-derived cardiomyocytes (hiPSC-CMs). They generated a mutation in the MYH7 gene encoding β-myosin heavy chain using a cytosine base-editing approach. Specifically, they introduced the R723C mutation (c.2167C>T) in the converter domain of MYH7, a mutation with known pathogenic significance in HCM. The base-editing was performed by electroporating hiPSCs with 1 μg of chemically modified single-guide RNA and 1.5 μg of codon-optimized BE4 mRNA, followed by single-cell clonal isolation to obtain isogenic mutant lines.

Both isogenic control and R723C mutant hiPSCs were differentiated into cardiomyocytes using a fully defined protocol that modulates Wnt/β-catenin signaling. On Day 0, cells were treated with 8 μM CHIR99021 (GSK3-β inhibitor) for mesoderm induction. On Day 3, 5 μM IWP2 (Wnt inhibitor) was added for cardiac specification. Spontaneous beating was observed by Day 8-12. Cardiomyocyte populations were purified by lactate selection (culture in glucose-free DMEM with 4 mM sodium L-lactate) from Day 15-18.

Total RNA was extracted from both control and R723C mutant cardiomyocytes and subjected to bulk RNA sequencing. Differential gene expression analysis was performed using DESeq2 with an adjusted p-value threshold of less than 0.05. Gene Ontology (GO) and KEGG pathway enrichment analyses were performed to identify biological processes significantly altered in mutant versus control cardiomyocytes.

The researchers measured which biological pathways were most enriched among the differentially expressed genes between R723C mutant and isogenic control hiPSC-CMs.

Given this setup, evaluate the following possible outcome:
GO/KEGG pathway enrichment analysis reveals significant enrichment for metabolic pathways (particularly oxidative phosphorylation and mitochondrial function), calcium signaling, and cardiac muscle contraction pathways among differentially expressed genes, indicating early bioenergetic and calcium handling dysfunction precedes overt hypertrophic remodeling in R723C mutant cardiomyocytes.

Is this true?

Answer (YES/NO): YES